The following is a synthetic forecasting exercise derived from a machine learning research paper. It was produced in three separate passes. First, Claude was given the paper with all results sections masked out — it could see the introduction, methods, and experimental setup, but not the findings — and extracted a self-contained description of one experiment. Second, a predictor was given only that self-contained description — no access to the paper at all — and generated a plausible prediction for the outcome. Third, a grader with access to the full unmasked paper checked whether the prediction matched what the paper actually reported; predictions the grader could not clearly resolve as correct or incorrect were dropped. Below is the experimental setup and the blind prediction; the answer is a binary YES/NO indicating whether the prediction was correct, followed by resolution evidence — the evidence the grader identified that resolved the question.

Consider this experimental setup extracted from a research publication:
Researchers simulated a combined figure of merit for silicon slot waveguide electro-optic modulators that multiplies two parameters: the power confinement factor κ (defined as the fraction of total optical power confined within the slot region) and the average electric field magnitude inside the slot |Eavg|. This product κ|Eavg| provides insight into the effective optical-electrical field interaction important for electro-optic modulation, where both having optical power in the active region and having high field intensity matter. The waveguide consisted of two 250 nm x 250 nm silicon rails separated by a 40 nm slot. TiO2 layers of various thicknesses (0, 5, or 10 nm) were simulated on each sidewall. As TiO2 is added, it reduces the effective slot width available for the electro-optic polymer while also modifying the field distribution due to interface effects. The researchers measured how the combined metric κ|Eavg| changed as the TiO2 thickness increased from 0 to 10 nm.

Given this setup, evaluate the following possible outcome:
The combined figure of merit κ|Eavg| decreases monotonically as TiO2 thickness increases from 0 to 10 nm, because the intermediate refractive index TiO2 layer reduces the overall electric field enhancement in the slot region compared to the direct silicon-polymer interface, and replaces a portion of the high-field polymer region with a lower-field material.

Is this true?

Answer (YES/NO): NO